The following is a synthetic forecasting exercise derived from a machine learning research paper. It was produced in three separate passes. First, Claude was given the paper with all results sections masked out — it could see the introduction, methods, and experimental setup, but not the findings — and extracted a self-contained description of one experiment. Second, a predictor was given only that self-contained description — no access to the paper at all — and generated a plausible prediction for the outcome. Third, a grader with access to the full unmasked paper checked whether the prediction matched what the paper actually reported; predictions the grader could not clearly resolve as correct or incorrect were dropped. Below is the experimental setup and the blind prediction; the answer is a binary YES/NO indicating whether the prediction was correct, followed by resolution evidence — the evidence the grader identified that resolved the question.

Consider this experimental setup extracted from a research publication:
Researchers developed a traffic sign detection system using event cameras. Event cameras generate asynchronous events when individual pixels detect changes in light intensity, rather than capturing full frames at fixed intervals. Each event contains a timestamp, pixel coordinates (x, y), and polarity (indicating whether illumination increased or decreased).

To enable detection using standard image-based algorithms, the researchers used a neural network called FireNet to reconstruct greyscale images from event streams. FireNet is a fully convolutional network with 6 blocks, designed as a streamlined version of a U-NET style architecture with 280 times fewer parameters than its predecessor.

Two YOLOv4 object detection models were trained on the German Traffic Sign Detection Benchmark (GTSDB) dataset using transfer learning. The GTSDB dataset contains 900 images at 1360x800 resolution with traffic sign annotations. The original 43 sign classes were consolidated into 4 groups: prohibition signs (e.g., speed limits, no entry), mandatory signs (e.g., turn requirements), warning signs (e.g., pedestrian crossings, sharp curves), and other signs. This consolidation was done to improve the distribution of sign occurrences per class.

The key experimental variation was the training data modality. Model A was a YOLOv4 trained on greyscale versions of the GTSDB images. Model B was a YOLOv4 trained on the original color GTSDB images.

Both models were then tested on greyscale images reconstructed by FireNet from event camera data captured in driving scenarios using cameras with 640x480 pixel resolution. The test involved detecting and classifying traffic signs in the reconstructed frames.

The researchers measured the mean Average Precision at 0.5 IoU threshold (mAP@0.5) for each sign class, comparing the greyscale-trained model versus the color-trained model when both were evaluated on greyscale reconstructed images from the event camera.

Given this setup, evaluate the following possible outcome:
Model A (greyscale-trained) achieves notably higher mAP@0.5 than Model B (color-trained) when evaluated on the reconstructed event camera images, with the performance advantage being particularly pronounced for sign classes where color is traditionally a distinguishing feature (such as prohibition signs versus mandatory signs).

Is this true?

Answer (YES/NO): YES